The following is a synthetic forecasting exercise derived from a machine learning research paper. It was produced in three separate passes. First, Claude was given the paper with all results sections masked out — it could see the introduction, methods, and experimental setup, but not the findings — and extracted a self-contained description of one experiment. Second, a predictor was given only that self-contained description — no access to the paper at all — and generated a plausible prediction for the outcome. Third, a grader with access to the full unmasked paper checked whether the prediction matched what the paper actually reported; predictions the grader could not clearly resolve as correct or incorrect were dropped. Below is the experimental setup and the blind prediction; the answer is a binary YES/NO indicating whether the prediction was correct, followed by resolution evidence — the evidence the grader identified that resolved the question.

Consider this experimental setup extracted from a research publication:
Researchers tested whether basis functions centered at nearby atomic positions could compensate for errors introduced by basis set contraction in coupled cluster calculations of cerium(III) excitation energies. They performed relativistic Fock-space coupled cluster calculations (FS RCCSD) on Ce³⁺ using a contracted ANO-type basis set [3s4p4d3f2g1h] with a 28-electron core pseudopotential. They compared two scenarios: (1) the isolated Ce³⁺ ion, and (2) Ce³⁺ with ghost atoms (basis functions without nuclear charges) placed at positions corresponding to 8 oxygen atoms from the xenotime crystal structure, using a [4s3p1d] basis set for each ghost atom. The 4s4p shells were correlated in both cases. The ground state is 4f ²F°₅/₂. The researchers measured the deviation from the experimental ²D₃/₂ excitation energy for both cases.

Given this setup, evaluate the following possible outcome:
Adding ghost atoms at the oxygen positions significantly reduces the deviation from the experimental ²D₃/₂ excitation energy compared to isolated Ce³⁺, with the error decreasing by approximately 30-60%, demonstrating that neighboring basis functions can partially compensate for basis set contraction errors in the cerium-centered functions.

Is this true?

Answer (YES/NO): NO